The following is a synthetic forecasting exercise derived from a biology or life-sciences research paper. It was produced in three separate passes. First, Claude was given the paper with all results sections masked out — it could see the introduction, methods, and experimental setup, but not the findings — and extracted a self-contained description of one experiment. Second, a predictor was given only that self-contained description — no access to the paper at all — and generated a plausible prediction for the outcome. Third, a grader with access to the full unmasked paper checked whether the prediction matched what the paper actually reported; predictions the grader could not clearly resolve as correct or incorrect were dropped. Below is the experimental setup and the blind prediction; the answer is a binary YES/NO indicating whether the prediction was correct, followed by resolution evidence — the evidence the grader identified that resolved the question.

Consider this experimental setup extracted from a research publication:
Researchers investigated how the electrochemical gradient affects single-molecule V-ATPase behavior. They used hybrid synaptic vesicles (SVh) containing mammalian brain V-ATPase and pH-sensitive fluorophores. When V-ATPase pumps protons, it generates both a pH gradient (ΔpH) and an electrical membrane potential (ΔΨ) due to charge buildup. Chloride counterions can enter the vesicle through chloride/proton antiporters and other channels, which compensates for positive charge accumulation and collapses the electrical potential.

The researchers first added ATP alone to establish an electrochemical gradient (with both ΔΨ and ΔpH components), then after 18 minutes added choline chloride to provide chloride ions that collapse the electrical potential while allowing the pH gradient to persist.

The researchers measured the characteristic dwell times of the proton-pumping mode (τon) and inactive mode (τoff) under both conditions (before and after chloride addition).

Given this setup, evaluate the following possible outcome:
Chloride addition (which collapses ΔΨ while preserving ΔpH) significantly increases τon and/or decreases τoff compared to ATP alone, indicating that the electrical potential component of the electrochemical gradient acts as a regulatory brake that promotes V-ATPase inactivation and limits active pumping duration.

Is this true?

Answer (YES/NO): NO